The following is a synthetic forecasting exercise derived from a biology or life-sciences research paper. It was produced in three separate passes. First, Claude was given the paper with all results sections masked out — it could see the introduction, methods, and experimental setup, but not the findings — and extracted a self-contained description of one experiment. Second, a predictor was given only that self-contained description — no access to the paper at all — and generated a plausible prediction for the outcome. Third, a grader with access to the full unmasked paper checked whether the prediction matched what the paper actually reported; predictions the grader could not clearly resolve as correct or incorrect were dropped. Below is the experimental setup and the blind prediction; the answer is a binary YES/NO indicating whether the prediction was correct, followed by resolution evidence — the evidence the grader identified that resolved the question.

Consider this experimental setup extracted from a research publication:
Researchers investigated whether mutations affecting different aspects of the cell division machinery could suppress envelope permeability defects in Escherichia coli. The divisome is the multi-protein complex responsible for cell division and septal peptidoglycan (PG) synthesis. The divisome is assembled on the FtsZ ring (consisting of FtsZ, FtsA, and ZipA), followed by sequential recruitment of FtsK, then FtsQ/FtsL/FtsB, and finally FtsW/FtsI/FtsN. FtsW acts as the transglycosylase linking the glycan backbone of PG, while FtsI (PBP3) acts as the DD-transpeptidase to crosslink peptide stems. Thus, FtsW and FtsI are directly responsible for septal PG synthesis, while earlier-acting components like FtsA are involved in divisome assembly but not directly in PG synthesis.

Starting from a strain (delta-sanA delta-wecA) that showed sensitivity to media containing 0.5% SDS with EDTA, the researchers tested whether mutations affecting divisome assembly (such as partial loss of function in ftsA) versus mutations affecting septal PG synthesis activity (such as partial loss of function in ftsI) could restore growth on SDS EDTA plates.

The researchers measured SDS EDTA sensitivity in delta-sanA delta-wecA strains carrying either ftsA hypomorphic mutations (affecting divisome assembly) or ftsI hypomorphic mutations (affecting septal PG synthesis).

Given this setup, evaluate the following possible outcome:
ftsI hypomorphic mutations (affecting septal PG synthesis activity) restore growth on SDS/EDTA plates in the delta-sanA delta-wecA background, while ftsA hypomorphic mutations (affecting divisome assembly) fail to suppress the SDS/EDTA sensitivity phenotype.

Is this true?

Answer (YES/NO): YES